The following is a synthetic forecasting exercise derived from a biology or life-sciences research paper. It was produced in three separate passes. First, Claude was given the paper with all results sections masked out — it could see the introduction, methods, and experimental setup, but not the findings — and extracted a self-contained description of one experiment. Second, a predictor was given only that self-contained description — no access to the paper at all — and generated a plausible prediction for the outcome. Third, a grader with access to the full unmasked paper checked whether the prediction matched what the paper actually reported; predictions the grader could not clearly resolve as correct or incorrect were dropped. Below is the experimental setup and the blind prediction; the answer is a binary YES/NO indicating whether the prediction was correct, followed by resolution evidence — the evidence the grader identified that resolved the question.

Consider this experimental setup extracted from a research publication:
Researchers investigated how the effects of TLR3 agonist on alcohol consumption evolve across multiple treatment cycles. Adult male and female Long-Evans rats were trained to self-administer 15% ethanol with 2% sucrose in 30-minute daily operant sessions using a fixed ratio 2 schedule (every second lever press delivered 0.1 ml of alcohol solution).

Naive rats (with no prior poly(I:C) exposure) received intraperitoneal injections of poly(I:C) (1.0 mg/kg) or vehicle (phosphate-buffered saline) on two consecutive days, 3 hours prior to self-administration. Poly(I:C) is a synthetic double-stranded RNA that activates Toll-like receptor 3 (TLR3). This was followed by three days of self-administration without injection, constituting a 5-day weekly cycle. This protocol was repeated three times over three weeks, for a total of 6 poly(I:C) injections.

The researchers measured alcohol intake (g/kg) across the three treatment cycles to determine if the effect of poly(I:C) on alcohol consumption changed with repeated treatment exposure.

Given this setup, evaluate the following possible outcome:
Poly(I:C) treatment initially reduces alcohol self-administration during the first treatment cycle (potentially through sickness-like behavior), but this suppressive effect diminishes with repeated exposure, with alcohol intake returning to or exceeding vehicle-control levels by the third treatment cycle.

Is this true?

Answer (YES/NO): NO